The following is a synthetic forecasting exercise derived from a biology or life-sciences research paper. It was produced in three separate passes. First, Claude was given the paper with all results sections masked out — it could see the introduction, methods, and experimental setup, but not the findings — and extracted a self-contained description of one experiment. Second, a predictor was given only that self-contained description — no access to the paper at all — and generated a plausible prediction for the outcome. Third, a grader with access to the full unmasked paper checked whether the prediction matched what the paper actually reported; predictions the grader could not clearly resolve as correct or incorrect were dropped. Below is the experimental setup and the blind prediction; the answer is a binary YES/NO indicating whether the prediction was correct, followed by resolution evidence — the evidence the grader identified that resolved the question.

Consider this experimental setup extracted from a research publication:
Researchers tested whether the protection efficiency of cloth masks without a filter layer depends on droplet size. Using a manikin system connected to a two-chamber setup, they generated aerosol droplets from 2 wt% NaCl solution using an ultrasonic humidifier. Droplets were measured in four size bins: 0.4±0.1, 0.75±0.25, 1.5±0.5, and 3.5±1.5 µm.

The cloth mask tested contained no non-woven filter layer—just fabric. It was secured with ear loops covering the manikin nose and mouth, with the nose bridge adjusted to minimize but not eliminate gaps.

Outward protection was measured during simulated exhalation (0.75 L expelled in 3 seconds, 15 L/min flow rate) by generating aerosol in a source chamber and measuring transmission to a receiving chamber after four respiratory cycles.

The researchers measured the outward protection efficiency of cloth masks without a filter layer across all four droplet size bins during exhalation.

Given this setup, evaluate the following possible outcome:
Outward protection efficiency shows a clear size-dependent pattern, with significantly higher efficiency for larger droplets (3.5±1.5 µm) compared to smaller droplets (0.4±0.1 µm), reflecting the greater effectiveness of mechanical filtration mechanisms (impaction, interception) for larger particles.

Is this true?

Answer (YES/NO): YES